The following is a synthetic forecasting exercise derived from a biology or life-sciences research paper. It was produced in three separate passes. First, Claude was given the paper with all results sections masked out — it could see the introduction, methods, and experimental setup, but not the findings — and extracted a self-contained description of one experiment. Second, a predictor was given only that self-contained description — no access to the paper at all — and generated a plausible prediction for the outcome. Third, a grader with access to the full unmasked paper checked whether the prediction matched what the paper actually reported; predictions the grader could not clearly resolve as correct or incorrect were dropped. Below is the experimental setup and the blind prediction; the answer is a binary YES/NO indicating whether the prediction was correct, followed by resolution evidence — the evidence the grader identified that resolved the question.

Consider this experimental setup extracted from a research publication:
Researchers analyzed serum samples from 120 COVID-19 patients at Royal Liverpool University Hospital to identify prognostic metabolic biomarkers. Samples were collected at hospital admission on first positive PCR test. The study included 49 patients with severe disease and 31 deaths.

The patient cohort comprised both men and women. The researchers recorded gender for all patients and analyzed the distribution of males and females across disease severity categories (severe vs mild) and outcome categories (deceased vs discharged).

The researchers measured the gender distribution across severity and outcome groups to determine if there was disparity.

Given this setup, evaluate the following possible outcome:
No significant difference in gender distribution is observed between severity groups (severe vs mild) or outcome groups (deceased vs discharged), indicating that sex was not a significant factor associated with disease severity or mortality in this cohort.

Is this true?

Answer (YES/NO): NO